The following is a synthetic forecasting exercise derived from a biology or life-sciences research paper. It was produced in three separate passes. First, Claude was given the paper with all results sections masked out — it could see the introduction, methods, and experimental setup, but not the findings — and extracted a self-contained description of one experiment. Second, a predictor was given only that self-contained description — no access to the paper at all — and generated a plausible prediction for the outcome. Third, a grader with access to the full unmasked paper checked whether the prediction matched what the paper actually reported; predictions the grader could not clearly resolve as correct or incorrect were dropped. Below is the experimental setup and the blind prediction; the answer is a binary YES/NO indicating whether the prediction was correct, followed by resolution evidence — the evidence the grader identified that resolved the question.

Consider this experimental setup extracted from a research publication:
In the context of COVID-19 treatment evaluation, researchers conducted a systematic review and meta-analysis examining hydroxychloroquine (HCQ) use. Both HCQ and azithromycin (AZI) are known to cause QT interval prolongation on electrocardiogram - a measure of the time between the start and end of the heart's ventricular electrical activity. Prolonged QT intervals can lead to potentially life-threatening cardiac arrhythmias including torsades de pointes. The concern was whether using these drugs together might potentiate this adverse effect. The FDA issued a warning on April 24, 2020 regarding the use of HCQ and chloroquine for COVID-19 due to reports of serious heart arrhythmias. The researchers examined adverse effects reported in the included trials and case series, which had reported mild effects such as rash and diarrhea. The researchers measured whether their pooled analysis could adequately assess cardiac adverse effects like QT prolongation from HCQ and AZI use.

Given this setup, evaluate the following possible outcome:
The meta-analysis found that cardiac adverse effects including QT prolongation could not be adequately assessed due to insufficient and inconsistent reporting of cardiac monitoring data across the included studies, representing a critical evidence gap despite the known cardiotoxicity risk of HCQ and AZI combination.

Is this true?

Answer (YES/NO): YES